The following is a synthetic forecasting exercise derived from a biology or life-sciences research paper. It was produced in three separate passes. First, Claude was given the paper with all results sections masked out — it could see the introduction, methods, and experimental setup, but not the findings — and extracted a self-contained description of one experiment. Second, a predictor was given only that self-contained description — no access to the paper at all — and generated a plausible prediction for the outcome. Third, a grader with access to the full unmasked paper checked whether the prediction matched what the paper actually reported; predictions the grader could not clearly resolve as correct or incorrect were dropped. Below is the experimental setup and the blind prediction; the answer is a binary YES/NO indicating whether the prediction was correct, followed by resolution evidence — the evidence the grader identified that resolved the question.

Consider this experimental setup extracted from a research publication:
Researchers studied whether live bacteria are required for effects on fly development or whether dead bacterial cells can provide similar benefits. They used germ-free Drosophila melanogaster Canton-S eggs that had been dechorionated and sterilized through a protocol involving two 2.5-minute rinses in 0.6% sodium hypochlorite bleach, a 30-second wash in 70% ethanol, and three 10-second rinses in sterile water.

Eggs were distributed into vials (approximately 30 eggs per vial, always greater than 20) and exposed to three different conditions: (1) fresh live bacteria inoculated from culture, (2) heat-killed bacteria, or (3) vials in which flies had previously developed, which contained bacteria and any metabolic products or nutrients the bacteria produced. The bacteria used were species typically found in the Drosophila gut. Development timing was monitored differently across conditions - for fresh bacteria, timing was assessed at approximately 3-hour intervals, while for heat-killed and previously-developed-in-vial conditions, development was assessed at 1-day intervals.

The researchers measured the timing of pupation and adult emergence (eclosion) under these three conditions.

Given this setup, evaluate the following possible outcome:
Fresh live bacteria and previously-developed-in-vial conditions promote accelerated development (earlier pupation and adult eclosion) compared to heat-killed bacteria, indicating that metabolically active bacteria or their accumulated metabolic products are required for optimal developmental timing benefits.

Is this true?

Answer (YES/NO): YES